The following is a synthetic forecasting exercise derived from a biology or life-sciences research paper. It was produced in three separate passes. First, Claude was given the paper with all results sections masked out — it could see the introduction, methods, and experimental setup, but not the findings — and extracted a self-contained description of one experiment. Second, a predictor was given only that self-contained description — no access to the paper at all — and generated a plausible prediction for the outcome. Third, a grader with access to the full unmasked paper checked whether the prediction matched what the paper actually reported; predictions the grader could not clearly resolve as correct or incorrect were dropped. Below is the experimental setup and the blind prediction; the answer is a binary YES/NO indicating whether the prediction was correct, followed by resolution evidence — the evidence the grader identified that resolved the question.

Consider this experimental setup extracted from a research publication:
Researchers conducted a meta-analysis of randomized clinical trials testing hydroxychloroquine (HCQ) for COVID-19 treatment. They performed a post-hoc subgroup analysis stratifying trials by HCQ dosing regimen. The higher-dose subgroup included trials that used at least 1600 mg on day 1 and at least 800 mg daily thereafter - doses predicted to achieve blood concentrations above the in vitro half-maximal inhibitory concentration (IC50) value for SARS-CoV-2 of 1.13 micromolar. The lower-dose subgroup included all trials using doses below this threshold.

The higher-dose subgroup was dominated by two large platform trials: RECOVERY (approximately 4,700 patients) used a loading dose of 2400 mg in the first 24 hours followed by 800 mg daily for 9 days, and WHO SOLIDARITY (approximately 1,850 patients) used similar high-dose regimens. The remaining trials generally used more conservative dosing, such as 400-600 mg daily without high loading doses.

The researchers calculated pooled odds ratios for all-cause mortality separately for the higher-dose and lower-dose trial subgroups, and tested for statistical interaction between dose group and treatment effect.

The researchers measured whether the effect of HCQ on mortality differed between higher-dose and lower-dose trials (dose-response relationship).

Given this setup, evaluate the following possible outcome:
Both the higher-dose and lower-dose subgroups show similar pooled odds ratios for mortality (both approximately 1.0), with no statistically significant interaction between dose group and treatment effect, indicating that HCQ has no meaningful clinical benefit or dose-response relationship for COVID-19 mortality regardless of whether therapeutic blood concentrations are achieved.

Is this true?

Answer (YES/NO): NO